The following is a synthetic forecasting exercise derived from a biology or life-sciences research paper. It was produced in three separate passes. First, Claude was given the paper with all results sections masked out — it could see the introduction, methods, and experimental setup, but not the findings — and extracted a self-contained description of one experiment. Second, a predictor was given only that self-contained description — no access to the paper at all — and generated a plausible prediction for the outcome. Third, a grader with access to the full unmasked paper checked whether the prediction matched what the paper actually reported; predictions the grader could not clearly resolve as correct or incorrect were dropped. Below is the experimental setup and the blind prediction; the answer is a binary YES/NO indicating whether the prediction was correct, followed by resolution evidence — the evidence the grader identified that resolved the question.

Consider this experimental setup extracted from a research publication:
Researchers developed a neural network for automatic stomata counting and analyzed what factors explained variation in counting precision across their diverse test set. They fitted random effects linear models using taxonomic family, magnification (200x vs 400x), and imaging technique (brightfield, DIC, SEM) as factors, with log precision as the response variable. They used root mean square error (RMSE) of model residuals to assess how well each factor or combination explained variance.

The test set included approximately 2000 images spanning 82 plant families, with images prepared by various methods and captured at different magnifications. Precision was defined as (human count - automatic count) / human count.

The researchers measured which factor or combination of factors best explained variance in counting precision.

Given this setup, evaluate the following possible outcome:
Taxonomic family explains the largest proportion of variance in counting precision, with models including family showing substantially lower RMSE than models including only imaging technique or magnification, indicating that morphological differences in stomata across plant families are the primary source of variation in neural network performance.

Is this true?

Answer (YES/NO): NO